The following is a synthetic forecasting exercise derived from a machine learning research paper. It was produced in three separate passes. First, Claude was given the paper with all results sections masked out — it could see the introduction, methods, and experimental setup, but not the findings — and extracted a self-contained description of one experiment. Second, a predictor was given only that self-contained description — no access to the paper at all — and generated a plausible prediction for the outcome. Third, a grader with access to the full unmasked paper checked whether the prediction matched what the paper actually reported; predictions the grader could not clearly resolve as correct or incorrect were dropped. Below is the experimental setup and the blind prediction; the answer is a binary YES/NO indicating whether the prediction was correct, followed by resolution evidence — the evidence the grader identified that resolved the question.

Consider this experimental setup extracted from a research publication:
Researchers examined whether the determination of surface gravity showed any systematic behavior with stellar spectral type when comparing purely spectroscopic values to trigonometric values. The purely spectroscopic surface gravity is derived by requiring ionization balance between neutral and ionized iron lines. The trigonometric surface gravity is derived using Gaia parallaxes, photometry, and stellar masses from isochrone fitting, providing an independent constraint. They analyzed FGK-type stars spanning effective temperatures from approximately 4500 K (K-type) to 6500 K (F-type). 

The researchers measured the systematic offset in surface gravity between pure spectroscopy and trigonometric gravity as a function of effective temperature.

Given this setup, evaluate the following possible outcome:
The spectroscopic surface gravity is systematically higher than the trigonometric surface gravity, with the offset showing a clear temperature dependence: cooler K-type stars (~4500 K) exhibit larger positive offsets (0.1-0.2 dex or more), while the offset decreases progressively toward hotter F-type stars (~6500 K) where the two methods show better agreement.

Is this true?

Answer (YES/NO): NO